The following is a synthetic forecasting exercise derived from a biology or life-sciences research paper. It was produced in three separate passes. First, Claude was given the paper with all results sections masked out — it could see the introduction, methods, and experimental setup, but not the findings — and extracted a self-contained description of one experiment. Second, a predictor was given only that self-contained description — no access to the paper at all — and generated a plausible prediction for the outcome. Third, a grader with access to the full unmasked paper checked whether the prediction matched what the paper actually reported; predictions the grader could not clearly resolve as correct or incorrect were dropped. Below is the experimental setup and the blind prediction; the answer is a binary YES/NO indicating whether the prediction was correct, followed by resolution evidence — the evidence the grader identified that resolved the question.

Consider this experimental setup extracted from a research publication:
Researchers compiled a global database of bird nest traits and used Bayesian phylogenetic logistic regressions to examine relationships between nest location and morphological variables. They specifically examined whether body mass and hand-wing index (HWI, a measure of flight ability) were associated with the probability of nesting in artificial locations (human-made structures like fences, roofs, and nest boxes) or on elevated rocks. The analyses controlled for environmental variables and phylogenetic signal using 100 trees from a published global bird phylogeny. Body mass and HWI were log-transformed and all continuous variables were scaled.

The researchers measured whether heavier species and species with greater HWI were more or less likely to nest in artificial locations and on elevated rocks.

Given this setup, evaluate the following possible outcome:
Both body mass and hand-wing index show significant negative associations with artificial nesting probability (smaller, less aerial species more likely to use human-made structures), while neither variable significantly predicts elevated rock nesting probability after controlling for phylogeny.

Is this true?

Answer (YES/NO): NO